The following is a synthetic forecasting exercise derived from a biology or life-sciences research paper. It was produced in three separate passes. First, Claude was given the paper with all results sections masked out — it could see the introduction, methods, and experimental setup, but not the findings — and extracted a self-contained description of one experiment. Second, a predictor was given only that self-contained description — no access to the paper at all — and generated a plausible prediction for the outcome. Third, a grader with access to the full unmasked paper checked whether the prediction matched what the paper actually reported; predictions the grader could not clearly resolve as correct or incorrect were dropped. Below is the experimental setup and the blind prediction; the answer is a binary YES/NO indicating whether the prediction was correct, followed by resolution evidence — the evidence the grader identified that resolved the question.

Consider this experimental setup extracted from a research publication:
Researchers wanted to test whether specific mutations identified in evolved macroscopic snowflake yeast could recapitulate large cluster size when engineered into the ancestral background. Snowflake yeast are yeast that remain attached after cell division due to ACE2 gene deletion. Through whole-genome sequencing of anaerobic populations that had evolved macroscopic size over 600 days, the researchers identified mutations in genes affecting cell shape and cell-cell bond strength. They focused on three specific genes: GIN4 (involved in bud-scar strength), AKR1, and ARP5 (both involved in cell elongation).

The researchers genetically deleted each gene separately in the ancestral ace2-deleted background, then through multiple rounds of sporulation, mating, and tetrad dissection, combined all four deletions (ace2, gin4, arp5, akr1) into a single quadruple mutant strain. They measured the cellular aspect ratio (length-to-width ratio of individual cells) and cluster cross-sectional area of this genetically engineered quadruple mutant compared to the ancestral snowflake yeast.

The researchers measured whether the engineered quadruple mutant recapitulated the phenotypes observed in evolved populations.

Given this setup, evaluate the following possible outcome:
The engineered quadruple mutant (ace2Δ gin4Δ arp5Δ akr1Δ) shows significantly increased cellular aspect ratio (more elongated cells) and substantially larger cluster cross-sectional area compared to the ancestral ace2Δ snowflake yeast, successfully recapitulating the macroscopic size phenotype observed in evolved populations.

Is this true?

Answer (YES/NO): NO